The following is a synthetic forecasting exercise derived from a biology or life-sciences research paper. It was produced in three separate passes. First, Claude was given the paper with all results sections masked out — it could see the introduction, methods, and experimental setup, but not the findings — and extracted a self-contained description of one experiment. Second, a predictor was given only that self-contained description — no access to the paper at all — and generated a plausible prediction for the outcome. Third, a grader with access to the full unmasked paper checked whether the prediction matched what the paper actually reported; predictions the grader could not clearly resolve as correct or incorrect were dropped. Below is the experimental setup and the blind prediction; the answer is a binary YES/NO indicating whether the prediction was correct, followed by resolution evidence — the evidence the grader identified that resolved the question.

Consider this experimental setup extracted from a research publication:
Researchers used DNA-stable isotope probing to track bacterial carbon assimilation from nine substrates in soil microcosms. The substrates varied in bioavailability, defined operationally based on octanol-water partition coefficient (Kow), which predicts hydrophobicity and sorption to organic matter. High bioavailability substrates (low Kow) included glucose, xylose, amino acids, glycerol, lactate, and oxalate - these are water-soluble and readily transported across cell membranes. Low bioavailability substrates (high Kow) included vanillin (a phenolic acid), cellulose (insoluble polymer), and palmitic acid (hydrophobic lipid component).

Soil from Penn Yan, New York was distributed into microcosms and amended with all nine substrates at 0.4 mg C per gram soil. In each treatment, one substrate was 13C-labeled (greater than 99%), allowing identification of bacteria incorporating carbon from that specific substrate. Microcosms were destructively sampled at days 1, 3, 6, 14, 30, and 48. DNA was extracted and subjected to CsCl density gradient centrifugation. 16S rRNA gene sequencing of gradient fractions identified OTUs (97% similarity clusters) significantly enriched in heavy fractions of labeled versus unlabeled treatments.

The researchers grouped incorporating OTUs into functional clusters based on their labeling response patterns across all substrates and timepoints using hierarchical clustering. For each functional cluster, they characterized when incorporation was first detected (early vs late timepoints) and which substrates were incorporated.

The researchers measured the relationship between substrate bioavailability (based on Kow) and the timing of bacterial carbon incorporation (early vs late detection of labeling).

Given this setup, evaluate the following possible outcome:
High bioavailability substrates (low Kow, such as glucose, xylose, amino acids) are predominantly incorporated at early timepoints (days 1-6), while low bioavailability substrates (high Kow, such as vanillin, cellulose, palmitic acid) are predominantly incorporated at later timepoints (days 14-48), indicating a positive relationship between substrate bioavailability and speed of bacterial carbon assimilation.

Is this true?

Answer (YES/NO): NO